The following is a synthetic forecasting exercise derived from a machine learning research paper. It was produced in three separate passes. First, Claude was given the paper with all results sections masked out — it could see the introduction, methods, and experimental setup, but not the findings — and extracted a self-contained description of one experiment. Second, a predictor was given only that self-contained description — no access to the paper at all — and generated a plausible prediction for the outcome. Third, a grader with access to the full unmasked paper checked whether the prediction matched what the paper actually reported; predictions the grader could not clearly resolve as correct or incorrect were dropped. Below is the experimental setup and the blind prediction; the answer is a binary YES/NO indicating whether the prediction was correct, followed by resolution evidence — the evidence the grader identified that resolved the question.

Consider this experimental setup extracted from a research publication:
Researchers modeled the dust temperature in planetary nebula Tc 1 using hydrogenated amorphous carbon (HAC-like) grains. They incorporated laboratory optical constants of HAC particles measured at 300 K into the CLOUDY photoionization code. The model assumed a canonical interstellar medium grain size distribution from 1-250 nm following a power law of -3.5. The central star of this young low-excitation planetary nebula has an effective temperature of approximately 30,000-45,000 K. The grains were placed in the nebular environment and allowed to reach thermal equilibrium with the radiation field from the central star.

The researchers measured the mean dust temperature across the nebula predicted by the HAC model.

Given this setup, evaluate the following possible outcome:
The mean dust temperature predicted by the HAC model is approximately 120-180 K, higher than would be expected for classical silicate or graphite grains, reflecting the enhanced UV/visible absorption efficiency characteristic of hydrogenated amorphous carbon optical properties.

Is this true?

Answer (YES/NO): NO